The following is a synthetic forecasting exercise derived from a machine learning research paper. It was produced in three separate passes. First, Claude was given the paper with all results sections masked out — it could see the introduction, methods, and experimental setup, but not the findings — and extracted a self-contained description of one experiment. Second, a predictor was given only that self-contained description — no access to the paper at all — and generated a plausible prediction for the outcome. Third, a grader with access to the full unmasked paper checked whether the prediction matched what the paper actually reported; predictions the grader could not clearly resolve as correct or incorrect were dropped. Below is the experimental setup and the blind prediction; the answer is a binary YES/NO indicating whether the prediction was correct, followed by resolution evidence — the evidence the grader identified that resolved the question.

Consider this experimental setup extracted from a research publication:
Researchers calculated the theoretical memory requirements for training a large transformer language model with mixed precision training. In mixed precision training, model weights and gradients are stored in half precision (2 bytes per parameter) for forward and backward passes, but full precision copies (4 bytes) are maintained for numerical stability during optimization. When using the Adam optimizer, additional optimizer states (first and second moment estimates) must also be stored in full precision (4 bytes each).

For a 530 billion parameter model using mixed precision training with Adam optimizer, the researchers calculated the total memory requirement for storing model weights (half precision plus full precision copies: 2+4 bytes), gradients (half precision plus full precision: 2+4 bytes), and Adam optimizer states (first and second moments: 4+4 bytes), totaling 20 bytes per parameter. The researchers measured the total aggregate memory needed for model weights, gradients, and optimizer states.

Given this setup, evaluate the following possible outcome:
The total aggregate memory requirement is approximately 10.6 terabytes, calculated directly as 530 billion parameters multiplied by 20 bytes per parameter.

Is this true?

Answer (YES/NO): YES